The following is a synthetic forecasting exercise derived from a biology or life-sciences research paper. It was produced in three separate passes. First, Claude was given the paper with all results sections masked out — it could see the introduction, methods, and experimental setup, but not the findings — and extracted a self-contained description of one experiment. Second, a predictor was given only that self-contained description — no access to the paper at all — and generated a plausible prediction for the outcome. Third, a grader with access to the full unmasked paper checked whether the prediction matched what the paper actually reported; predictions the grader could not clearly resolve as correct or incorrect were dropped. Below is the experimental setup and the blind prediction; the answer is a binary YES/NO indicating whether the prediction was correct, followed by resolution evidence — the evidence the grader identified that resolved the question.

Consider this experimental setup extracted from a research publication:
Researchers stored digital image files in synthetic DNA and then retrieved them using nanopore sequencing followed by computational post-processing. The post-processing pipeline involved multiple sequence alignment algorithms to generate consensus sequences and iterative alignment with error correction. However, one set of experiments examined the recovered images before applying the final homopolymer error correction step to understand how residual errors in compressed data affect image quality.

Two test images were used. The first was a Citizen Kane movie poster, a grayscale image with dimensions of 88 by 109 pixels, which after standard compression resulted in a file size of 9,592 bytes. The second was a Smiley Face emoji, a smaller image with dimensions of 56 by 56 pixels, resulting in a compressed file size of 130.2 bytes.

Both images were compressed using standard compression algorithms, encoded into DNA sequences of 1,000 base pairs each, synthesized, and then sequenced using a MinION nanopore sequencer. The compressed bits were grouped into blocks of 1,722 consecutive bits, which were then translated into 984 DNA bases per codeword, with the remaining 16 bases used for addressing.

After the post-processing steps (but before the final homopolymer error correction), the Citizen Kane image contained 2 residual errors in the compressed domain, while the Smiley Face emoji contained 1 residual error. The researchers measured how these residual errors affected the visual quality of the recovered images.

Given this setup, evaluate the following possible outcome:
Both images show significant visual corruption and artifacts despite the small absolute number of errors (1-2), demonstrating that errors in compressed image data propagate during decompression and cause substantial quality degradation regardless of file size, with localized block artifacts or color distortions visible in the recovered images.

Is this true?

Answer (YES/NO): NO